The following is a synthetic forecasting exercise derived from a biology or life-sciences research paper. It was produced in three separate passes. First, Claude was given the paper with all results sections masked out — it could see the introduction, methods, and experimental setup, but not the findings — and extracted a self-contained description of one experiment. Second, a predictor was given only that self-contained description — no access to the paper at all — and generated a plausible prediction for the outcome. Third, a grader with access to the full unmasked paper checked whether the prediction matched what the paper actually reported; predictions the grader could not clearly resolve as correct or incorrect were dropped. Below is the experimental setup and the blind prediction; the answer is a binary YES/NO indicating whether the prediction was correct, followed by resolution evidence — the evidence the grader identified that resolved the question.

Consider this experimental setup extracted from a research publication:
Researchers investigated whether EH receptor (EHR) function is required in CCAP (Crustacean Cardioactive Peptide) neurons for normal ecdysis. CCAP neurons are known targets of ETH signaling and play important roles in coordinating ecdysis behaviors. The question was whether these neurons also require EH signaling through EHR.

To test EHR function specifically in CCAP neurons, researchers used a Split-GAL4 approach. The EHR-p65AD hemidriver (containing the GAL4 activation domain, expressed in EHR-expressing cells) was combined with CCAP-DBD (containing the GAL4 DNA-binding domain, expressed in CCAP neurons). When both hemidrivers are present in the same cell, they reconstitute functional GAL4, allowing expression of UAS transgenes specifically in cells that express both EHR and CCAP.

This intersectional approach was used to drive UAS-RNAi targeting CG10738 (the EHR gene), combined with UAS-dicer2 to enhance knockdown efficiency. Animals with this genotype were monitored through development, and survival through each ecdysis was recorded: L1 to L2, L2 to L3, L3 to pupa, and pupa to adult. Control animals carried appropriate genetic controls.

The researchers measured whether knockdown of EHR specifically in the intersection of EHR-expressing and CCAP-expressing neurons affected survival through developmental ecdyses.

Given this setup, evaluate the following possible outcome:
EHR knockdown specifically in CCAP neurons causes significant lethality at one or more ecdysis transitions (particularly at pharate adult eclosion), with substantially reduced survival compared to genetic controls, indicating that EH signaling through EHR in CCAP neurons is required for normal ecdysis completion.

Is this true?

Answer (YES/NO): NO